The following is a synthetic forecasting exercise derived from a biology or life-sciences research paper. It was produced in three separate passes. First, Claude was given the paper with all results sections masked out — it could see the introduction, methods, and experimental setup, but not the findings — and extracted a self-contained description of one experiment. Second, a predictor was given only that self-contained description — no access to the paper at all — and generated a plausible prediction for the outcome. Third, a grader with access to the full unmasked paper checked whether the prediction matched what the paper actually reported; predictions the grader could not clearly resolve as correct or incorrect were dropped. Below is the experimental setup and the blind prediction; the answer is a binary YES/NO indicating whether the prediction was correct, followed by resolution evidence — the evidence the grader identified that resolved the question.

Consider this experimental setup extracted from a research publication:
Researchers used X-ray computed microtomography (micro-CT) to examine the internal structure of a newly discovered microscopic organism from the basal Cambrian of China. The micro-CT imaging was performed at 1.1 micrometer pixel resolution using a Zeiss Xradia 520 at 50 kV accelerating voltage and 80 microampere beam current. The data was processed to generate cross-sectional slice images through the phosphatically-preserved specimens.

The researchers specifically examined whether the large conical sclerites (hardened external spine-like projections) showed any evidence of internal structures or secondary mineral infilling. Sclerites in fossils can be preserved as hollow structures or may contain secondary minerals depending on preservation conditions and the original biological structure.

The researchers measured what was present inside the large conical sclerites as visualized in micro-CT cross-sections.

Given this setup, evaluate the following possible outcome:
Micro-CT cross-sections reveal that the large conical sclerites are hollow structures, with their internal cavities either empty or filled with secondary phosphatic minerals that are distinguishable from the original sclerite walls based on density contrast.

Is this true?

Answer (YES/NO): YES